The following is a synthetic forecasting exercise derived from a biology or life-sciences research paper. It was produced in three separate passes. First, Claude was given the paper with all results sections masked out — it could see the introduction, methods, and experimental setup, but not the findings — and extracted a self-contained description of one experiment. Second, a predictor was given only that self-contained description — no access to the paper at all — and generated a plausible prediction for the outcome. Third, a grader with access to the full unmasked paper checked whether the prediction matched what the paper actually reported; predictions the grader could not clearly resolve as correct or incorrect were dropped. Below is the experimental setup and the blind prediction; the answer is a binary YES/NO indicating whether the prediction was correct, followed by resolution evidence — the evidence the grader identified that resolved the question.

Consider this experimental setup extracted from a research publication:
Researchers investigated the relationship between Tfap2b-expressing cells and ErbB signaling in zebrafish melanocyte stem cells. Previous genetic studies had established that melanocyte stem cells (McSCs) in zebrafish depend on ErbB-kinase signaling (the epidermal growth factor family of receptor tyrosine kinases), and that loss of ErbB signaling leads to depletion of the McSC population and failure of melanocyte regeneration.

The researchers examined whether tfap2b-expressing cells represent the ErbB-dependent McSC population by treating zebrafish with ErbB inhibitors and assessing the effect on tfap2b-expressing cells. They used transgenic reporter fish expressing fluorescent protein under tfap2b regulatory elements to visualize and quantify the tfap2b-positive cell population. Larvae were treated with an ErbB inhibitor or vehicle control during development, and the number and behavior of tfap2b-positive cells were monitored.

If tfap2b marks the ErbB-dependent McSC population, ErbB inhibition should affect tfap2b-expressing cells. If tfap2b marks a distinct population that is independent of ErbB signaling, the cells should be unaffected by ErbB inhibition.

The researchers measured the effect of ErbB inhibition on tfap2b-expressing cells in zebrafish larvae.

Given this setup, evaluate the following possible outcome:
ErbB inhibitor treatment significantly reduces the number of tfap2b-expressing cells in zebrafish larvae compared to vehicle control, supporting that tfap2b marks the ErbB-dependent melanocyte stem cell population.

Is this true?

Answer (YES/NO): YES